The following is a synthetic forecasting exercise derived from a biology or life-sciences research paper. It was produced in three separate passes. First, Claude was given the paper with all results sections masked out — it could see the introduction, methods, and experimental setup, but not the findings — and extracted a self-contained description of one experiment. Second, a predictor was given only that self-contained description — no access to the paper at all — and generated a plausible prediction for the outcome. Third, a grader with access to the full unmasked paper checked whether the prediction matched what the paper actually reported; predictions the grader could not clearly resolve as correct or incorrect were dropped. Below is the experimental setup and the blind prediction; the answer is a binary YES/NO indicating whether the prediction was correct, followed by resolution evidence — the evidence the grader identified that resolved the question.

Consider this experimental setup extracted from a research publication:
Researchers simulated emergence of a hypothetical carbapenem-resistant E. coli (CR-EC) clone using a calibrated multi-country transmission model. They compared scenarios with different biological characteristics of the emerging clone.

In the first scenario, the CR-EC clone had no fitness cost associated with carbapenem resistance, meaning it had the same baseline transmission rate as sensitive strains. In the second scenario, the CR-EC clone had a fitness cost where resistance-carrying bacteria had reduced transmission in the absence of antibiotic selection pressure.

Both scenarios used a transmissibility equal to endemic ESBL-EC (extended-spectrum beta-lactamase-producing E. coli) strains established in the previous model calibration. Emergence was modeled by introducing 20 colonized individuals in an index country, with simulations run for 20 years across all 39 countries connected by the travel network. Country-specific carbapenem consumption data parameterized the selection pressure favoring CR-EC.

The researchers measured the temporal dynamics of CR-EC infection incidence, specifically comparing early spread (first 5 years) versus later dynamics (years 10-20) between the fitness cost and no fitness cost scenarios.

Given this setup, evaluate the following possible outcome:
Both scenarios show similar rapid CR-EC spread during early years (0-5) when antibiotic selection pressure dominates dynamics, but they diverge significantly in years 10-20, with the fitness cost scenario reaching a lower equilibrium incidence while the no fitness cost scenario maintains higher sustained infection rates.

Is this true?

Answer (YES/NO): NO